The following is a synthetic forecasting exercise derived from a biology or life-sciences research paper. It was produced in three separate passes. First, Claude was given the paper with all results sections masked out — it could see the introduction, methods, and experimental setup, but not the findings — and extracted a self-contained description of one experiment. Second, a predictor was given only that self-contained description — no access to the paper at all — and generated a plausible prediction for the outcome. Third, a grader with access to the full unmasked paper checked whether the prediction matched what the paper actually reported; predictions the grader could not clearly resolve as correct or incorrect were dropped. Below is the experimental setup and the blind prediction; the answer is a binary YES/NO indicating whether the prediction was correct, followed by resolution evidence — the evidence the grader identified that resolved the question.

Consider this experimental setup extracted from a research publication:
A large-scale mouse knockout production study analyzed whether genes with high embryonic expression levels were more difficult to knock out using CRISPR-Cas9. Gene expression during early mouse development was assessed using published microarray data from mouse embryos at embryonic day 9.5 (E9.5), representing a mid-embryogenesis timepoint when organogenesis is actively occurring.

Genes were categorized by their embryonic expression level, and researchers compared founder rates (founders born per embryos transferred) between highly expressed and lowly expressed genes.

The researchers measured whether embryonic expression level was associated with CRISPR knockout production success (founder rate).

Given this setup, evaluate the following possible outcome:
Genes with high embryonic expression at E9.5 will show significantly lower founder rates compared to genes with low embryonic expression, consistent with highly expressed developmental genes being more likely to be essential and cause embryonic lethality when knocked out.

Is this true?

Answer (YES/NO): YES